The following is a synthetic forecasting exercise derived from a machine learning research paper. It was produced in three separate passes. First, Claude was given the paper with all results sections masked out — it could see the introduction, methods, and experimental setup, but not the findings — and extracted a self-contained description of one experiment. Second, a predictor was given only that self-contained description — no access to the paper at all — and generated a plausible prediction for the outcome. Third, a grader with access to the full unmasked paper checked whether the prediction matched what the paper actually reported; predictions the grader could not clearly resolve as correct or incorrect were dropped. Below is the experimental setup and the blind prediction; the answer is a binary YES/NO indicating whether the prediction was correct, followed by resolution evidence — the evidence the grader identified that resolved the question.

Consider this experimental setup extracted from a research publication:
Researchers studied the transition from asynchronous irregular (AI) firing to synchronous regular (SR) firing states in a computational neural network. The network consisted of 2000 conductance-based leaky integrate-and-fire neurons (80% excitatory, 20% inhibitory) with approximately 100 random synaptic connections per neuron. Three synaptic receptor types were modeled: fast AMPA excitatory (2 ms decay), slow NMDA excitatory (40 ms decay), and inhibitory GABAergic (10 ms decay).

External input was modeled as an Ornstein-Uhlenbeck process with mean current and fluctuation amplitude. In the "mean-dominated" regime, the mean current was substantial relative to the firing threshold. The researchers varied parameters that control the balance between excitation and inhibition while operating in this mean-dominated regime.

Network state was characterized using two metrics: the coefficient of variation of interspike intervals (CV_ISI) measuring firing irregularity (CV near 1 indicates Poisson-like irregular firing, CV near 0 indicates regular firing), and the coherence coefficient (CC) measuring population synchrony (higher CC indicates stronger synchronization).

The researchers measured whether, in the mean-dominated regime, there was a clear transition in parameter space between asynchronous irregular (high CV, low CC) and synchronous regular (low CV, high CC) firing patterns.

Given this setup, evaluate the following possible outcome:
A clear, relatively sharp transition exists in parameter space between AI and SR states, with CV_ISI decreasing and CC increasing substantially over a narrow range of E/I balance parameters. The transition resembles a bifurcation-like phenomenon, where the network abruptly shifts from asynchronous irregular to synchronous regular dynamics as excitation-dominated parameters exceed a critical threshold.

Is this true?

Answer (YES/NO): YES